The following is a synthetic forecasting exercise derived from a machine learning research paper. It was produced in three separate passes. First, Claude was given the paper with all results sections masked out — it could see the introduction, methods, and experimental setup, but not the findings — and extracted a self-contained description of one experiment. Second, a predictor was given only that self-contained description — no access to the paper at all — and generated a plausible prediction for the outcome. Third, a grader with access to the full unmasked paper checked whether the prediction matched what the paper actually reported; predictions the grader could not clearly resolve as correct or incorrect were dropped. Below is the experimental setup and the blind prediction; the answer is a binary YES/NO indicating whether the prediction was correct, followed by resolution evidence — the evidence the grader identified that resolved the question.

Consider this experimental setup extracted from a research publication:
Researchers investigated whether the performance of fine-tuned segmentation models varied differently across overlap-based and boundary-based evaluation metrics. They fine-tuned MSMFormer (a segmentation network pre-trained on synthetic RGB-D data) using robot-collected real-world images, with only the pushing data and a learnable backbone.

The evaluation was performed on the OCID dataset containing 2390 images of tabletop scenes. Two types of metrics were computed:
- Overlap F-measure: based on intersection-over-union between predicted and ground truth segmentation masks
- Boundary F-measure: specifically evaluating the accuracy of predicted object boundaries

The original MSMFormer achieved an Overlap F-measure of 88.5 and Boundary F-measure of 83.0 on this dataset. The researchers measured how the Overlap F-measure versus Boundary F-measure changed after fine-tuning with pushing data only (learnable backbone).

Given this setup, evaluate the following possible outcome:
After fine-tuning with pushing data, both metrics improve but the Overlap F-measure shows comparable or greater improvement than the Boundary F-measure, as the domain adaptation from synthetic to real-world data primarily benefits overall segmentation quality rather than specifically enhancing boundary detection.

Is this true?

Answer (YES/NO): NO